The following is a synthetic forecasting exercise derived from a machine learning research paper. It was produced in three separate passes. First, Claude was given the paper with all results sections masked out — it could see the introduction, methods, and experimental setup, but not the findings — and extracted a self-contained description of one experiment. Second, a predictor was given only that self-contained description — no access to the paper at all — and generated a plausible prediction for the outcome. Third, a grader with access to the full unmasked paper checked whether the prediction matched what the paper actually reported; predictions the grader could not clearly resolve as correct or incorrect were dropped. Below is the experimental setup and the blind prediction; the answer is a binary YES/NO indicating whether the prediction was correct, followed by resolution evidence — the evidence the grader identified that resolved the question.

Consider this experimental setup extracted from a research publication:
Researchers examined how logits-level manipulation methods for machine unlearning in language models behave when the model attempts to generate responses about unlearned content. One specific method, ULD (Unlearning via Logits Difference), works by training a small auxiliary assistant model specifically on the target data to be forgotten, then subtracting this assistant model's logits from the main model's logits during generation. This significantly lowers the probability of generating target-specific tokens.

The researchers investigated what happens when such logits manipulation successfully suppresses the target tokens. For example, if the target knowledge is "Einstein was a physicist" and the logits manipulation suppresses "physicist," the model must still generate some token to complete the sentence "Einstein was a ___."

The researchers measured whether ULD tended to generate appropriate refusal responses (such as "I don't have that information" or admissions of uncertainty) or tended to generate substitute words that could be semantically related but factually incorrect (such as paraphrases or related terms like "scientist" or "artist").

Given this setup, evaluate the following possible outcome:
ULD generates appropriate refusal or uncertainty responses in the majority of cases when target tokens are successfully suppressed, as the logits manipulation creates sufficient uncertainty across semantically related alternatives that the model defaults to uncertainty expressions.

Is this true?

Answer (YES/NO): NO